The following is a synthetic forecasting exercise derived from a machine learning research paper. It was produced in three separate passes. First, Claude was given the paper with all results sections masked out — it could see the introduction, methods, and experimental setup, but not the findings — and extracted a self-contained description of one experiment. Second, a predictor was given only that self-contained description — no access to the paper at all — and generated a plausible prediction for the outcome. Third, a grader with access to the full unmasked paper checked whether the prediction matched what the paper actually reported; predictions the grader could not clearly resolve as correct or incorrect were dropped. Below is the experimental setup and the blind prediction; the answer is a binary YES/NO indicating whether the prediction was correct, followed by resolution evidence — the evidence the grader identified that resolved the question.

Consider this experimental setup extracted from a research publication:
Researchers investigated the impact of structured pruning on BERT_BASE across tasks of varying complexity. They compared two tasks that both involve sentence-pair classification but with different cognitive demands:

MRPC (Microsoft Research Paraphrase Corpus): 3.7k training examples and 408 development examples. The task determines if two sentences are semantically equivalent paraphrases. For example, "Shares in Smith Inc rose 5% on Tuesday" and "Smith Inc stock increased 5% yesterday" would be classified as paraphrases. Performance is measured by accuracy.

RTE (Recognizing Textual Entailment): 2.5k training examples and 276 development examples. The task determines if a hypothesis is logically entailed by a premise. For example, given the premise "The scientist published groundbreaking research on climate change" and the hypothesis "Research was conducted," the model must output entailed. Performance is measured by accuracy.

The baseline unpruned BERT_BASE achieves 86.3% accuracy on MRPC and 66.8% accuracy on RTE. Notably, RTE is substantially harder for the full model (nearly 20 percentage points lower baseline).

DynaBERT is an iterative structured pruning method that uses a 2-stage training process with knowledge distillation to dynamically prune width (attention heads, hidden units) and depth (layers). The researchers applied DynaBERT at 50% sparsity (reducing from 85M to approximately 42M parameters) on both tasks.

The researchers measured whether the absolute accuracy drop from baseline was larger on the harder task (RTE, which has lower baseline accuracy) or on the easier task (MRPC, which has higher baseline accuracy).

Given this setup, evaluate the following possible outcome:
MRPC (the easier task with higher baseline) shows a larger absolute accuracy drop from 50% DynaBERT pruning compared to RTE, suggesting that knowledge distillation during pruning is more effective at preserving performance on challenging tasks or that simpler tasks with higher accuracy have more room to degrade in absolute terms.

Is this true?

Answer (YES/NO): YES